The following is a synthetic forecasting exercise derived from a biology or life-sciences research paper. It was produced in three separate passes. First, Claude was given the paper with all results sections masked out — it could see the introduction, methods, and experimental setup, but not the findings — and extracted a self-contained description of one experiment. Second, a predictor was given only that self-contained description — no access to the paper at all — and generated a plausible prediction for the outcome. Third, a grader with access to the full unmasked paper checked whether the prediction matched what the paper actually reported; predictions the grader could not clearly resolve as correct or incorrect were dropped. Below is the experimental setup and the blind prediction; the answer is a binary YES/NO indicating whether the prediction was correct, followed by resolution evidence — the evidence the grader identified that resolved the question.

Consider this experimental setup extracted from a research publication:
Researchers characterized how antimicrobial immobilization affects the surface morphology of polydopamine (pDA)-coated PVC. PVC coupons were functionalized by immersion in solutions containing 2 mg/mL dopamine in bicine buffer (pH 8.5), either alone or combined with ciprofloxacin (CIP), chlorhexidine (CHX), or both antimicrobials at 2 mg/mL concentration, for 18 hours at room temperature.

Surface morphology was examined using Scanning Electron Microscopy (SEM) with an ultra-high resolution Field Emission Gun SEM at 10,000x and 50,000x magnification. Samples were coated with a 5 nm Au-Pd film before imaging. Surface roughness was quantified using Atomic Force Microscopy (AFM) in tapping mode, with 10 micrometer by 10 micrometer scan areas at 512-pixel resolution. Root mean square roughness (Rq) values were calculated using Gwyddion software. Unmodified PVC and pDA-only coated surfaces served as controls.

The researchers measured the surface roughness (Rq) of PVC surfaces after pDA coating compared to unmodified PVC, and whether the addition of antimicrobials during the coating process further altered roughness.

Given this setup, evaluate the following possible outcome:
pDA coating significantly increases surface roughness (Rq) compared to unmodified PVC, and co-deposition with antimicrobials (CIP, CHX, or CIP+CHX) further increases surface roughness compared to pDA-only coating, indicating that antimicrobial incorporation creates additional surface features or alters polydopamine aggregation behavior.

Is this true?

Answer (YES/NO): NO